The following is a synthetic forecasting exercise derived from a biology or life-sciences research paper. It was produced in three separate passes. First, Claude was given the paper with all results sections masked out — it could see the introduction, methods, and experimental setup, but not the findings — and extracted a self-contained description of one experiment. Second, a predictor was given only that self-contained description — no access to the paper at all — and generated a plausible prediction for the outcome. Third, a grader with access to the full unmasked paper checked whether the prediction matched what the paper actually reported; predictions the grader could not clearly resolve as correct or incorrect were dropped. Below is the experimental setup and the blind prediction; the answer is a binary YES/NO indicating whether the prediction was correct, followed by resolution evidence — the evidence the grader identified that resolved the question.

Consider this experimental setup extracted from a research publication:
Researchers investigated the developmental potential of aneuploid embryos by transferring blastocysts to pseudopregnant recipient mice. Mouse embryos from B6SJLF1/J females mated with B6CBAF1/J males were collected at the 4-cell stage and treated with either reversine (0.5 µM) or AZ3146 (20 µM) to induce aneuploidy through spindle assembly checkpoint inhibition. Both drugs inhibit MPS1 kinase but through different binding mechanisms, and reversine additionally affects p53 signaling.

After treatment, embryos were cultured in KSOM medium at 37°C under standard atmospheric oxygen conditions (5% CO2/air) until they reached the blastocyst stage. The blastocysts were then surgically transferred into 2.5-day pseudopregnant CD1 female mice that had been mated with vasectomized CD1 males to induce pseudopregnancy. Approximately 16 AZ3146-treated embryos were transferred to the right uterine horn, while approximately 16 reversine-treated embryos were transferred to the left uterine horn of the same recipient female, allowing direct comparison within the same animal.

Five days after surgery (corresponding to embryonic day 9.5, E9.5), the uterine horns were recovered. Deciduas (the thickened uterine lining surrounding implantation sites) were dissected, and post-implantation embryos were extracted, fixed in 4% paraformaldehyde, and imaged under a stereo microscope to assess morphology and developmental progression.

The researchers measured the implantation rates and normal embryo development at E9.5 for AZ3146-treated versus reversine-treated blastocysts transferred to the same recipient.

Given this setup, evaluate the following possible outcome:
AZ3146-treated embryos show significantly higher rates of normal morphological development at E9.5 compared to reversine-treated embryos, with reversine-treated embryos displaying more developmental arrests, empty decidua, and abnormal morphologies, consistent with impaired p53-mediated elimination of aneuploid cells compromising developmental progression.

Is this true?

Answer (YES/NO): NO